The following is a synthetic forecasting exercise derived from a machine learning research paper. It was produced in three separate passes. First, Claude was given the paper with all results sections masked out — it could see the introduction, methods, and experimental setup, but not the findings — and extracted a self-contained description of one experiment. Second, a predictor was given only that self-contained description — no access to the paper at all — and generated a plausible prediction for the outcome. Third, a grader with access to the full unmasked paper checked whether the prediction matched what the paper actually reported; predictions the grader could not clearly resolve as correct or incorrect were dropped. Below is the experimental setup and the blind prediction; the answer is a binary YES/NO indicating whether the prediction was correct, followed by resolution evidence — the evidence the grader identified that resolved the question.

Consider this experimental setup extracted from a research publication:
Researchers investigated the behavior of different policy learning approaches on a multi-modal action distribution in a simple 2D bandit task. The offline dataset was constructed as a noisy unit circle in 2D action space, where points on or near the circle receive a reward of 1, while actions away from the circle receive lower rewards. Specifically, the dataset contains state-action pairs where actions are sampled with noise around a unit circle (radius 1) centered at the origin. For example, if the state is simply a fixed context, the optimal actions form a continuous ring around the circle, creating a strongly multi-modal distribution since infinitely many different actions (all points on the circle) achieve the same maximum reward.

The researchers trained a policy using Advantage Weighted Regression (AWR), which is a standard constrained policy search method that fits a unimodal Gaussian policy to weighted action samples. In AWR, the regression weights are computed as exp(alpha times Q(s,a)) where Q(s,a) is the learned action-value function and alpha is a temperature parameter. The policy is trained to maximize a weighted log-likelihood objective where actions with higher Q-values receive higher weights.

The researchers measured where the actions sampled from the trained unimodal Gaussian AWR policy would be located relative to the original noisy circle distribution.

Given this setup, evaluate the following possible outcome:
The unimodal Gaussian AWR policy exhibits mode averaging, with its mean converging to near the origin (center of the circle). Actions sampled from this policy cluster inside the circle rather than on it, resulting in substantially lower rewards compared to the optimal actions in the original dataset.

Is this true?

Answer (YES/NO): YES